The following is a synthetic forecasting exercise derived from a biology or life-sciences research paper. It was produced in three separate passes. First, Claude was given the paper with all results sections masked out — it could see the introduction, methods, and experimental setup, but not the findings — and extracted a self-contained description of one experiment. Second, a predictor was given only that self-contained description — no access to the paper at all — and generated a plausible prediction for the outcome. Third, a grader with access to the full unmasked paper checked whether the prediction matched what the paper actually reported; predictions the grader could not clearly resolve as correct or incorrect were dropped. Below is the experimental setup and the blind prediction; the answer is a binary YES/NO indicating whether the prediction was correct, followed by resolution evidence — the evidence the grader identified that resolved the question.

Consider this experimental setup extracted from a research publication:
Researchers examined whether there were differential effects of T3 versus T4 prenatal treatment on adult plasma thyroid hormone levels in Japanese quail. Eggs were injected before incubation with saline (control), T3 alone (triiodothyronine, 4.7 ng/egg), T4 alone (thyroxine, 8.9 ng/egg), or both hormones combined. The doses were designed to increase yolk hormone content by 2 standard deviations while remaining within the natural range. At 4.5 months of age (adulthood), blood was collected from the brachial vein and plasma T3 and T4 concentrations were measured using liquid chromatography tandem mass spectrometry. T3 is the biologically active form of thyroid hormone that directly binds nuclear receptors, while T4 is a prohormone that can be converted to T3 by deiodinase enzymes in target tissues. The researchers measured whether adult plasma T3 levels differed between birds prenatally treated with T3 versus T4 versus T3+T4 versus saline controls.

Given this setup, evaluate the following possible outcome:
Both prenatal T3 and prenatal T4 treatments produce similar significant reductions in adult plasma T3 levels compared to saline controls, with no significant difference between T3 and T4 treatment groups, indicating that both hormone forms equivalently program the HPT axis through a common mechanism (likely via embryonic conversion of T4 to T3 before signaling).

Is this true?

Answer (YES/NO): NO